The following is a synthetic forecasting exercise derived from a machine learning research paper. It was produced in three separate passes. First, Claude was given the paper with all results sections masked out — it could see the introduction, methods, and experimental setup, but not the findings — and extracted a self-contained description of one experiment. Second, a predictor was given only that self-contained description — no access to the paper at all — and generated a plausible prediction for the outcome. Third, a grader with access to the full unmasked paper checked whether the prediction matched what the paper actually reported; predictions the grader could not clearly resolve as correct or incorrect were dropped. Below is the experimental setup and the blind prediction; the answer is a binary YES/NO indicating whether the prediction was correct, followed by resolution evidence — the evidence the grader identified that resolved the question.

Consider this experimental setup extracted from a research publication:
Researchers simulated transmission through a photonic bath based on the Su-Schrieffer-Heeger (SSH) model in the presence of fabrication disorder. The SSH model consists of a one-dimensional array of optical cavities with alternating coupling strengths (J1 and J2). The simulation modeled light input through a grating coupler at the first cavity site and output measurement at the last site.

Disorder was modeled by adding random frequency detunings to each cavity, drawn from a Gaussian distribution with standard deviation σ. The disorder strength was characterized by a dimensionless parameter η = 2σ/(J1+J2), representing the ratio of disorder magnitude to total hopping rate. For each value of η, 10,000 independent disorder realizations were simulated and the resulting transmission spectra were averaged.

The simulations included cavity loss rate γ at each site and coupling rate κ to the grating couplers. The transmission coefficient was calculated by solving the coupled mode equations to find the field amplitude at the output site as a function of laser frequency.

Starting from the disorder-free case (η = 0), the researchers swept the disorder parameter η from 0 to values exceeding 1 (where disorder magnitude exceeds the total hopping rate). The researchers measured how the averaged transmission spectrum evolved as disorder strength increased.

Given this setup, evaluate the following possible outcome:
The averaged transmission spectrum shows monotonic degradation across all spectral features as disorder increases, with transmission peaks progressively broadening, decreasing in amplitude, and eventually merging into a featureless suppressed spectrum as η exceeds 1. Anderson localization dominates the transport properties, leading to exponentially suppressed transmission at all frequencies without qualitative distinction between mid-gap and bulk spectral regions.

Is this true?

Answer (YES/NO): NO